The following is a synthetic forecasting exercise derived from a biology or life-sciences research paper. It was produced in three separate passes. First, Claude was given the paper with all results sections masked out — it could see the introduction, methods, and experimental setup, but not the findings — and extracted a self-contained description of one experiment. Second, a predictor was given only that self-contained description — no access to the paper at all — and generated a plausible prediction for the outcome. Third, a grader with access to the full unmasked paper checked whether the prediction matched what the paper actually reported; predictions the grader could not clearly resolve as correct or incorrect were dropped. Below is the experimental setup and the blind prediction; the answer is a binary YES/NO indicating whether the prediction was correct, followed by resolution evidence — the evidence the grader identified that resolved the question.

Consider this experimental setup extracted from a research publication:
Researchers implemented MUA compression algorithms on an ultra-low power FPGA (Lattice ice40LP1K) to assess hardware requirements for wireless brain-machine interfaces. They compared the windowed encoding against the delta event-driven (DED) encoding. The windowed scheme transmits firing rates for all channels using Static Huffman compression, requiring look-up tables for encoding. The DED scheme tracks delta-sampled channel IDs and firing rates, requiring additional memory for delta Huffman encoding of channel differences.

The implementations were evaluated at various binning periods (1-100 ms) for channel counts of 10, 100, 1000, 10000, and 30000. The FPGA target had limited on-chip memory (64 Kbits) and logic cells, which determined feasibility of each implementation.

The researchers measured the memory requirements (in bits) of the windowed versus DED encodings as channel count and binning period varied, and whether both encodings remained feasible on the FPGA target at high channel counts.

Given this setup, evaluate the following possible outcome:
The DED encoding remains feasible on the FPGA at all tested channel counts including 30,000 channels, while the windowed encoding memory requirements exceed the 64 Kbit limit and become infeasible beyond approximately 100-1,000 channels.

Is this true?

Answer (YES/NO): NO